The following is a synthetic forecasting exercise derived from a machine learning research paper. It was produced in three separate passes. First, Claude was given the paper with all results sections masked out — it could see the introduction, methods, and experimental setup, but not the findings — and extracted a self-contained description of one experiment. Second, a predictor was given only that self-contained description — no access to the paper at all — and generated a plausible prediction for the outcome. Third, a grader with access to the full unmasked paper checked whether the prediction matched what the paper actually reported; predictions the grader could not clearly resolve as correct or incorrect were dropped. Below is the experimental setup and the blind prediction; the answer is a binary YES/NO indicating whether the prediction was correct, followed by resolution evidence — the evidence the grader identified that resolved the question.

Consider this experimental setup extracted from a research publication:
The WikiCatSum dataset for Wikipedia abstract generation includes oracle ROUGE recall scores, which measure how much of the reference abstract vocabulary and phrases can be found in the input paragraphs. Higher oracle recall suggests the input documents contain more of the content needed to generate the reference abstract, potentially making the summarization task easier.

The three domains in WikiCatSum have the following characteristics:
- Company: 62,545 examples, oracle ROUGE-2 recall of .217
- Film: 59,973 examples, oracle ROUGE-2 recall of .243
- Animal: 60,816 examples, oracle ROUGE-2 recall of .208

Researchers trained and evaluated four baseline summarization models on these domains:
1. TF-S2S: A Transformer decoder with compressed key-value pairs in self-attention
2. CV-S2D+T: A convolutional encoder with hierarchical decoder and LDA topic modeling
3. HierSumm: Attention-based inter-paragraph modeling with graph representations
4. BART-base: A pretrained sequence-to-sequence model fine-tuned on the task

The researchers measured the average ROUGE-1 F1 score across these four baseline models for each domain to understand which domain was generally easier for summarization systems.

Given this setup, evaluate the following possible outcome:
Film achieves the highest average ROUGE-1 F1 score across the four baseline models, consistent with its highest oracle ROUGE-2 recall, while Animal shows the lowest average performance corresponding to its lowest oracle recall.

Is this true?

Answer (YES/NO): NO